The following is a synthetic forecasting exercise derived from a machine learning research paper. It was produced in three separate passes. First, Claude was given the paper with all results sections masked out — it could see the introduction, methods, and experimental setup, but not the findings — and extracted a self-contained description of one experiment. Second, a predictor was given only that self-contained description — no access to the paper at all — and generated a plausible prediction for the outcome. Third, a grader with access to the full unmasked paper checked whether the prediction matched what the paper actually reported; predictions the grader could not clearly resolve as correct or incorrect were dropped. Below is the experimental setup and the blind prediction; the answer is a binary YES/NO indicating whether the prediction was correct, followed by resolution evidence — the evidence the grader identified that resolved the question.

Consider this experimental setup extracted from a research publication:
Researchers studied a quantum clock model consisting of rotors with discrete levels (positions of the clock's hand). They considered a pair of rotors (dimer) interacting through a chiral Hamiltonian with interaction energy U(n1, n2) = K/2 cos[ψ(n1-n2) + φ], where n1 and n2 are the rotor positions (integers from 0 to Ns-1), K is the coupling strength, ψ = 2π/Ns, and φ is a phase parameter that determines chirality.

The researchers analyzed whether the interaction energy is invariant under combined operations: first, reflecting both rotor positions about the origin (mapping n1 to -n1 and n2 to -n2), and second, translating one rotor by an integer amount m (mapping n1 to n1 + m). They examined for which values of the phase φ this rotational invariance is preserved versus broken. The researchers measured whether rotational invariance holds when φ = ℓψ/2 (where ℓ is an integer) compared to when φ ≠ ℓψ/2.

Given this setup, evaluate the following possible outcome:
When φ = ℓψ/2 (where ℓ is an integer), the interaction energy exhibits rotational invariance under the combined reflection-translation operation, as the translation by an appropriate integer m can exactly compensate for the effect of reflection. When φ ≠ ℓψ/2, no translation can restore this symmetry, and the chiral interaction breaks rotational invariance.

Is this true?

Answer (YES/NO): YES